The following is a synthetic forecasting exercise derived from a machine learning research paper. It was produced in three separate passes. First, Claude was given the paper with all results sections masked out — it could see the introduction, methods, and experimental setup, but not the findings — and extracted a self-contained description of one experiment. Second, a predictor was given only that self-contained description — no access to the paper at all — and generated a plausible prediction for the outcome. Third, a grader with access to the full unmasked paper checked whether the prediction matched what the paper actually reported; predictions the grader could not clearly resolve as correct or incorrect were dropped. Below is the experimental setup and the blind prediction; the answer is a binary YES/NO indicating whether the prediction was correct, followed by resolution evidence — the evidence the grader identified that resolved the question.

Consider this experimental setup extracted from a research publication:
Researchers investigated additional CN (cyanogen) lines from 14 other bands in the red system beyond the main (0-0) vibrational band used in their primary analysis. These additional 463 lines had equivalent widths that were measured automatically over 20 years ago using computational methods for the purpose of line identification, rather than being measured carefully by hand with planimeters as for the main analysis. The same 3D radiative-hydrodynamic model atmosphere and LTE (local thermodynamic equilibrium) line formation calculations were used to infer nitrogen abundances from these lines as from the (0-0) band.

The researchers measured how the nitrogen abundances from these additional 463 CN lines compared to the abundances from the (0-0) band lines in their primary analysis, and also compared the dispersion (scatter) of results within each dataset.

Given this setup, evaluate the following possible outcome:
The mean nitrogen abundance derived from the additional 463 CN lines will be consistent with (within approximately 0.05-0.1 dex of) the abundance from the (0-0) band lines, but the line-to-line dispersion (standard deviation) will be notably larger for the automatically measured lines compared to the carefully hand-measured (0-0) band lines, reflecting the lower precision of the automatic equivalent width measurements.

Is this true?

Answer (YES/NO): YES